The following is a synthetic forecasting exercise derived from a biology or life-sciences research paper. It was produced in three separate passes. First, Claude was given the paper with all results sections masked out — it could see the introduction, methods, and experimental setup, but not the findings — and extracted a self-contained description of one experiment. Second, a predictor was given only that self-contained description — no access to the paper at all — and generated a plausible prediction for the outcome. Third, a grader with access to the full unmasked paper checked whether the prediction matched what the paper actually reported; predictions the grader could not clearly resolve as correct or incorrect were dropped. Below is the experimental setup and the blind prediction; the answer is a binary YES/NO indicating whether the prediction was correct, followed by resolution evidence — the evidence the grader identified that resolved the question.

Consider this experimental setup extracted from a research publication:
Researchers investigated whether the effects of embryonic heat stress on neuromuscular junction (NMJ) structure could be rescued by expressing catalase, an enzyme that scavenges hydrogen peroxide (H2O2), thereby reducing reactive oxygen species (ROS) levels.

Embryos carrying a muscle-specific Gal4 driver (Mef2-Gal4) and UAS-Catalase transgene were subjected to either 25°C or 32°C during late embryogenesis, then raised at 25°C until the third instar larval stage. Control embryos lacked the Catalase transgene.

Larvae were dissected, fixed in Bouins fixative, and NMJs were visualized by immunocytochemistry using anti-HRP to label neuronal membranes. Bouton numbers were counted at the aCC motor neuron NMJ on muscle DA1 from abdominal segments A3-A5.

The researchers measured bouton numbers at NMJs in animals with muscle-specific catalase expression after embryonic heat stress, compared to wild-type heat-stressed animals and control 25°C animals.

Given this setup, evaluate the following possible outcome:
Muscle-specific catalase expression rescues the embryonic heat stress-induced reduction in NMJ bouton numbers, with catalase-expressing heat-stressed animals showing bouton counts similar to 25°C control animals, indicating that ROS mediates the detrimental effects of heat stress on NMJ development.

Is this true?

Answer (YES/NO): NO